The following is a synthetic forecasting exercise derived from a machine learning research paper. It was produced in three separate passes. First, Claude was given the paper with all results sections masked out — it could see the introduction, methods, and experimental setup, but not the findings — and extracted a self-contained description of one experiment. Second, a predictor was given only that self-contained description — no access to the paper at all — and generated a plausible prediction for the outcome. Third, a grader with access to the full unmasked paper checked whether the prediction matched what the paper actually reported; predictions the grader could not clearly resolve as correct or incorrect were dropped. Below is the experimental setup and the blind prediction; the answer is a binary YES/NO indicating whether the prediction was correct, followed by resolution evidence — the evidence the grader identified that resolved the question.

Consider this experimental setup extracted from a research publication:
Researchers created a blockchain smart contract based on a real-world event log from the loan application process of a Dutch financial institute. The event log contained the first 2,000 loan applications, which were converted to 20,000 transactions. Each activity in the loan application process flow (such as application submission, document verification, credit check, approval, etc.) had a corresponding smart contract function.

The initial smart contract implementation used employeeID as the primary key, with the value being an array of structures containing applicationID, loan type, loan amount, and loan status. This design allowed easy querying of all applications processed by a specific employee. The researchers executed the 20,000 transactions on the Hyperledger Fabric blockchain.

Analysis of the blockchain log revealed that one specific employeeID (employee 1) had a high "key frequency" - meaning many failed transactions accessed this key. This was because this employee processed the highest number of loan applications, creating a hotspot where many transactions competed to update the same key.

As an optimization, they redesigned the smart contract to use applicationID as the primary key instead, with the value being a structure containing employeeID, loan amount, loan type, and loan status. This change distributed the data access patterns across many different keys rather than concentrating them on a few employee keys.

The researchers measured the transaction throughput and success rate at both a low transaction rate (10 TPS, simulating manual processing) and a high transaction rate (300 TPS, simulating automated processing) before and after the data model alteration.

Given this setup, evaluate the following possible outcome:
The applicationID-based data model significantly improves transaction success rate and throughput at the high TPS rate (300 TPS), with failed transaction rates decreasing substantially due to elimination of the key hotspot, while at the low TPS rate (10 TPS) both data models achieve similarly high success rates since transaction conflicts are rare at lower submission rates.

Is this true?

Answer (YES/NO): NO